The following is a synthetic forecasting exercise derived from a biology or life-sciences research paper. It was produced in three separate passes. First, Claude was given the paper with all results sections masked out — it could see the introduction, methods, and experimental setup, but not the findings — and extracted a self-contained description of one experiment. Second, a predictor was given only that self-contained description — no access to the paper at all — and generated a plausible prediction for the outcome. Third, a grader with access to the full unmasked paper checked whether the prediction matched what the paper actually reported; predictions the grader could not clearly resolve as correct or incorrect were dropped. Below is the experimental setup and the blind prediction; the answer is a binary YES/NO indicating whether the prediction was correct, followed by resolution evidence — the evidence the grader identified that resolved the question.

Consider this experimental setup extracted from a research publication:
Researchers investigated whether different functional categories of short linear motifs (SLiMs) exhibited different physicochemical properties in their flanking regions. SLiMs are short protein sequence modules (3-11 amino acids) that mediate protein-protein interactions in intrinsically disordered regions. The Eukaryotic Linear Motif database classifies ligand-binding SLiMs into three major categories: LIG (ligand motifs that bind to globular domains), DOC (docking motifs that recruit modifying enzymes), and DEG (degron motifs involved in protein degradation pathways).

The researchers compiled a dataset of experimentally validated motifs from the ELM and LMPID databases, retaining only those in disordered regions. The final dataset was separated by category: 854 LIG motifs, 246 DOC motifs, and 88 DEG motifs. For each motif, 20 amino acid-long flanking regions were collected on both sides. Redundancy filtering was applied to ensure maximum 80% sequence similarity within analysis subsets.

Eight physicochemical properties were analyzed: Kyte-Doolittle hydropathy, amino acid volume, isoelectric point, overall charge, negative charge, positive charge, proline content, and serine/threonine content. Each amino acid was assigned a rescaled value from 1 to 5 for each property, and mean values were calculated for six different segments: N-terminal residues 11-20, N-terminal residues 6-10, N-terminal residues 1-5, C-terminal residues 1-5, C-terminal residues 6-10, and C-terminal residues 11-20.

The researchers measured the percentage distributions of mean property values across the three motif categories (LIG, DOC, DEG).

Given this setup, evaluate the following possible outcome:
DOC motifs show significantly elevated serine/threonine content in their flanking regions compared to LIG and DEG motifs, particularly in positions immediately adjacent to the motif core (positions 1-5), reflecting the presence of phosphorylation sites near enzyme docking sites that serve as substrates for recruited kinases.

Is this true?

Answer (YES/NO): NO